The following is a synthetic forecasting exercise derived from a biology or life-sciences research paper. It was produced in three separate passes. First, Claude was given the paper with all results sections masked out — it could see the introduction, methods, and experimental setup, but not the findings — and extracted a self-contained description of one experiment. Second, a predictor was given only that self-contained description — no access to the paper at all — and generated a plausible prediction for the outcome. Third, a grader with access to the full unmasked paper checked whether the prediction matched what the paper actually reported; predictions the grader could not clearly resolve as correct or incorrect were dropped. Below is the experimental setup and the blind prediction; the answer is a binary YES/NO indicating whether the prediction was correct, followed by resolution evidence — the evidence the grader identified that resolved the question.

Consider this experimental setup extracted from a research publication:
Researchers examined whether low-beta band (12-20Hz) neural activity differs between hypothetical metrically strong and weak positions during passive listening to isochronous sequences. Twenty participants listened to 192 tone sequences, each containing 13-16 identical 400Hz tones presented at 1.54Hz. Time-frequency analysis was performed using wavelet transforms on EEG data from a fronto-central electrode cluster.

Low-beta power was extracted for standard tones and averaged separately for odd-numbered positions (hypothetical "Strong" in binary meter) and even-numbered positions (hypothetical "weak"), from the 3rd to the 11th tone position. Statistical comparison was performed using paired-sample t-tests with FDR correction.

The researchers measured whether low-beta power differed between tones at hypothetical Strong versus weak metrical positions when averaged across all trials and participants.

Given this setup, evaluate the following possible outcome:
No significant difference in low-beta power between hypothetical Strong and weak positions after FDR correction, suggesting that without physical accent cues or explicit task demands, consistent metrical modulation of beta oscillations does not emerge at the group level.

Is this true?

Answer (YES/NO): NO